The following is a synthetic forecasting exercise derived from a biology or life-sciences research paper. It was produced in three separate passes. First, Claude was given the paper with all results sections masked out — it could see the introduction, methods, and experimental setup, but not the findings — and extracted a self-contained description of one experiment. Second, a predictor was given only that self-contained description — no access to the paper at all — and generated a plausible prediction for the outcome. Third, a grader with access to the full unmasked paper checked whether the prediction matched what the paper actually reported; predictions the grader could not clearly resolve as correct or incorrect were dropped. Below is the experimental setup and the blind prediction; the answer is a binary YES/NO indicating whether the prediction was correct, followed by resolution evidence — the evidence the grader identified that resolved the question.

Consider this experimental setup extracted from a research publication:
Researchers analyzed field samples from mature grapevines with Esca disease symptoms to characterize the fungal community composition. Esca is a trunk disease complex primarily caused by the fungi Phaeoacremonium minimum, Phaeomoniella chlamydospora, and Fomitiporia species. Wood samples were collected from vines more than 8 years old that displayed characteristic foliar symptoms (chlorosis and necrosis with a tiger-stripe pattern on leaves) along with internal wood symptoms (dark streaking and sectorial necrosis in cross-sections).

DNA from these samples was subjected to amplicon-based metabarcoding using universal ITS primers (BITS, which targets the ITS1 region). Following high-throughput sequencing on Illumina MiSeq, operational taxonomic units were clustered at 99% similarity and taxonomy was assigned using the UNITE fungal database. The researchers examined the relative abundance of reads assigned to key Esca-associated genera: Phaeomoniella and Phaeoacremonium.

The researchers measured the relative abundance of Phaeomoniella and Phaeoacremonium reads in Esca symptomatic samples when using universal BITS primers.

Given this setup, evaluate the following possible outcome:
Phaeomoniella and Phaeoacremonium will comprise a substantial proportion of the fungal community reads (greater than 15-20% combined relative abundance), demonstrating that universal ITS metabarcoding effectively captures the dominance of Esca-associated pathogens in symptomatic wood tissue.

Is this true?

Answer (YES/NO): NO